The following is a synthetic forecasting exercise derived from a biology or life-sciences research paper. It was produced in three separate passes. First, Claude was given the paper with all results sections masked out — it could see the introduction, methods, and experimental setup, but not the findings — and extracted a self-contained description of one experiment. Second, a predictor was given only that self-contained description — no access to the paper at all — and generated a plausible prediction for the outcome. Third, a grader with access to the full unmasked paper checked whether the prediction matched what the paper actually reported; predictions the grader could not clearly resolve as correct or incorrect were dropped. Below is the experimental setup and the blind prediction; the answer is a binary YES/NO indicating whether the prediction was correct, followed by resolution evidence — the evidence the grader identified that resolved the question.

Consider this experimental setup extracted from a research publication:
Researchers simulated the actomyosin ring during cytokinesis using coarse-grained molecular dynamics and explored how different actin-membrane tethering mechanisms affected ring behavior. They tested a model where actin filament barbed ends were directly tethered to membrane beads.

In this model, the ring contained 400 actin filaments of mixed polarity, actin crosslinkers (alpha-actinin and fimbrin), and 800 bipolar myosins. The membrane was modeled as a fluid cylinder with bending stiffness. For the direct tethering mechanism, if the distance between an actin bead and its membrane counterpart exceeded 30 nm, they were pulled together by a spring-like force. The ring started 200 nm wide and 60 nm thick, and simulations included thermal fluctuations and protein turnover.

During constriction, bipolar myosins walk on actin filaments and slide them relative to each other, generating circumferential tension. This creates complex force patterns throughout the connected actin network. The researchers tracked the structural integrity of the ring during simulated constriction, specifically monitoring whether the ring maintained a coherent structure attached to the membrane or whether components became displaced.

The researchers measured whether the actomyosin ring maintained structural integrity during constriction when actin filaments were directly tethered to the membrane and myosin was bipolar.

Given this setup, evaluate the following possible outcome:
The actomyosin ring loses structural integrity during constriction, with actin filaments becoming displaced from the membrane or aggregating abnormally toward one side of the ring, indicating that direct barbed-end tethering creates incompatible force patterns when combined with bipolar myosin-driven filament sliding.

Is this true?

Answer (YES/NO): YES